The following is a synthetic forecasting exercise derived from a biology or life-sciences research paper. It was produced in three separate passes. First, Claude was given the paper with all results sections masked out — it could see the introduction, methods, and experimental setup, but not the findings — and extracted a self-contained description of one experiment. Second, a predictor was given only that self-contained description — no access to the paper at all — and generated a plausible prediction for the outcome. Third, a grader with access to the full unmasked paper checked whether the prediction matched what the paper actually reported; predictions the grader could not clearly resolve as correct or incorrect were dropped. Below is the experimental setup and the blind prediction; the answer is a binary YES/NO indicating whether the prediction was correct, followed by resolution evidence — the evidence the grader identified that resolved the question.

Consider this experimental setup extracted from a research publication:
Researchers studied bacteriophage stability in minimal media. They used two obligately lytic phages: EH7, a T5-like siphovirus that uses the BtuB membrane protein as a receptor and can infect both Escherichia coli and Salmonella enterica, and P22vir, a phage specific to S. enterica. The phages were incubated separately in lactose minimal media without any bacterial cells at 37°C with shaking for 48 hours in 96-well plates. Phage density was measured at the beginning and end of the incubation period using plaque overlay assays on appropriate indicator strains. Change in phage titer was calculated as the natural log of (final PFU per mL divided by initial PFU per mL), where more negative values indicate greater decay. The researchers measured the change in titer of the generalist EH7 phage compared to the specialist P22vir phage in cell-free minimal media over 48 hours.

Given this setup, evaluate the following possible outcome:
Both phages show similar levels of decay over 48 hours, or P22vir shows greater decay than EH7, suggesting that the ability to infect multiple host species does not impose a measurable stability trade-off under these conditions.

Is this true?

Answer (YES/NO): NO